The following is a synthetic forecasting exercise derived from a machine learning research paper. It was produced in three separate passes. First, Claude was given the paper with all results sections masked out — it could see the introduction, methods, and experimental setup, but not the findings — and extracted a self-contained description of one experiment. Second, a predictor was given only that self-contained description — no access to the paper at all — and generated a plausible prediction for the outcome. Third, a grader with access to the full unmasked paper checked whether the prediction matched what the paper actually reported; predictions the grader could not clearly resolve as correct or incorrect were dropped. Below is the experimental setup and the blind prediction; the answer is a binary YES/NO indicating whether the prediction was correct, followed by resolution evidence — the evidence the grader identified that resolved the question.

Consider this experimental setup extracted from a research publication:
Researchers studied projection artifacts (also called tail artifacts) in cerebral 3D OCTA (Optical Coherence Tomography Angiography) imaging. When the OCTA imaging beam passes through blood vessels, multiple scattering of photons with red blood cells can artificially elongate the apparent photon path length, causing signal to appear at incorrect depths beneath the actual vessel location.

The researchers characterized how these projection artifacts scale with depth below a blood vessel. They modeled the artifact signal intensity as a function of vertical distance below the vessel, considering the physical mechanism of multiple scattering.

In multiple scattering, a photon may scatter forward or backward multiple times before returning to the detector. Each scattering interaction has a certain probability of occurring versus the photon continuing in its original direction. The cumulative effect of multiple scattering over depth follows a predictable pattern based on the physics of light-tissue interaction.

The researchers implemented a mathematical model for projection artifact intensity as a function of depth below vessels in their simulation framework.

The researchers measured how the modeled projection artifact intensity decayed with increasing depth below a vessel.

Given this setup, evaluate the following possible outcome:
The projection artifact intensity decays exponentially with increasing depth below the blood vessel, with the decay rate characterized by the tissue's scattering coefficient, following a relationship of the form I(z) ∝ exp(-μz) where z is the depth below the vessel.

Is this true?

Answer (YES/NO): YES